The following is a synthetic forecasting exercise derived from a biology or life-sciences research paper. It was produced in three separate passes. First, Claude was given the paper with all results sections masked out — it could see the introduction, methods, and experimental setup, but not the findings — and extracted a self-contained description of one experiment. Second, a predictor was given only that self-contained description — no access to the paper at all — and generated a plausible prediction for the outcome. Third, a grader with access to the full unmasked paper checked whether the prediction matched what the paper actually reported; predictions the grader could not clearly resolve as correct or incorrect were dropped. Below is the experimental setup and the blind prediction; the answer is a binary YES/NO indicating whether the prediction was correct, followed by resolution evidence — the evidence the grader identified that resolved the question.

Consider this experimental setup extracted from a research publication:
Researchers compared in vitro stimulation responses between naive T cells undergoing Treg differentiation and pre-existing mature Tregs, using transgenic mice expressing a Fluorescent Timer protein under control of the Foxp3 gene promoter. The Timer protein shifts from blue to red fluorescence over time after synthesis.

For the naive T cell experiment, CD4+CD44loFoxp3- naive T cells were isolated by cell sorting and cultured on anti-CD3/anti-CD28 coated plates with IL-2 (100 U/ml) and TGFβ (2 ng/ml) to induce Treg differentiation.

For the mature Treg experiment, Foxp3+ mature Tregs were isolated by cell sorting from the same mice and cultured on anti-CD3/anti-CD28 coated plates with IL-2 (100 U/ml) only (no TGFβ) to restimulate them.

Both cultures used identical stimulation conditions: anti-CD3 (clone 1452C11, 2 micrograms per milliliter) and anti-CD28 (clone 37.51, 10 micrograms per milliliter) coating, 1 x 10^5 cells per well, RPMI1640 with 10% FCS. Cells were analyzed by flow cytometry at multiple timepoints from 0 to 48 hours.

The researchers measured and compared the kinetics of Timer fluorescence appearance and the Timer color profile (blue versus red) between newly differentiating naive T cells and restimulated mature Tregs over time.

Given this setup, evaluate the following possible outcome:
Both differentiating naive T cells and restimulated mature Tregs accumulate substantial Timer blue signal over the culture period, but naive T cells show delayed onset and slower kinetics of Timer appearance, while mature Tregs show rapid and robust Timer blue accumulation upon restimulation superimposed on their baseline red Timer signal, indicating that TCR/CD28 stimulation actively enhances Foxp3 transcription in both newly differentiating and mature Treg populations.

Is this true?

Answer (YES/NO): NO